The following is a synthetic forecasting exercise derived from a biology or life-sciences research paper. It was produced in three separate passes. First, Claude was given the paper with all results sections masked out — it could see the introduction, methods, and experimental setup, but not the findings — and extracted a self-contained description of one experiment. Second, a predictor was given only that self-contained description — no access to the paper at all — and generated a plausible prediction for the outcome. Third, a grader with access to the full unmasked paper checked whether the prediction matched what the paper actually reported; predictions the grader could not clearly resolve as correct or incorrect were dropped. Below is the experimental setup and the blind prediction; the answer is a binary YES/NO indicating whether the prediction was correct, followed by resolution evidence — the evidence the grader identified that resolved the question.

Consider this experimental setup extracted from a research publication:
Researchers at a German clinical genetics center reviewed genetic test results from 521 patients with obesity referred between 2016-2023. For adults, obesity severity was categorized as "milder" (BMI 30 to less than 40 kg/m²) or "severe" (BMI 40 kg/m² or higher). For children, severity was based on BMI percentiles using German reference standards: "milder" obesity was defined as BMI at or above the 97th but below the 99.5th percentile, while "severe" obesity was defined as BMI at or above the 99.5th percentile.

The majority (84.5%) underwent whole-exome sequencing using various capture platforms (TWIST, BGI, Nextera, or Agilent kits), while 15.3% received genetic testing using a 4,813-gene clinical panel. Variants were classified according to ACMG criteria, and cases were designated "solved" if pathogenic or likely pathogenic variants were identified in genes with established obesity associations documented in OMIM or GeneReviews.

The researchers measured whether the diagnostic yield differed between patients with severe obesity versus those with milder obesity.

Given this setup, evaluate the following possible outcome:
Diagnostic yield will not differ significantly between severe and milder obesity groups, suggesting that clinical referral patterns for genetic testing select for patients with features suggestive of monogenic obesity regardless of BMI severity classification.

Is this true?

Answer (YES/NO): YES